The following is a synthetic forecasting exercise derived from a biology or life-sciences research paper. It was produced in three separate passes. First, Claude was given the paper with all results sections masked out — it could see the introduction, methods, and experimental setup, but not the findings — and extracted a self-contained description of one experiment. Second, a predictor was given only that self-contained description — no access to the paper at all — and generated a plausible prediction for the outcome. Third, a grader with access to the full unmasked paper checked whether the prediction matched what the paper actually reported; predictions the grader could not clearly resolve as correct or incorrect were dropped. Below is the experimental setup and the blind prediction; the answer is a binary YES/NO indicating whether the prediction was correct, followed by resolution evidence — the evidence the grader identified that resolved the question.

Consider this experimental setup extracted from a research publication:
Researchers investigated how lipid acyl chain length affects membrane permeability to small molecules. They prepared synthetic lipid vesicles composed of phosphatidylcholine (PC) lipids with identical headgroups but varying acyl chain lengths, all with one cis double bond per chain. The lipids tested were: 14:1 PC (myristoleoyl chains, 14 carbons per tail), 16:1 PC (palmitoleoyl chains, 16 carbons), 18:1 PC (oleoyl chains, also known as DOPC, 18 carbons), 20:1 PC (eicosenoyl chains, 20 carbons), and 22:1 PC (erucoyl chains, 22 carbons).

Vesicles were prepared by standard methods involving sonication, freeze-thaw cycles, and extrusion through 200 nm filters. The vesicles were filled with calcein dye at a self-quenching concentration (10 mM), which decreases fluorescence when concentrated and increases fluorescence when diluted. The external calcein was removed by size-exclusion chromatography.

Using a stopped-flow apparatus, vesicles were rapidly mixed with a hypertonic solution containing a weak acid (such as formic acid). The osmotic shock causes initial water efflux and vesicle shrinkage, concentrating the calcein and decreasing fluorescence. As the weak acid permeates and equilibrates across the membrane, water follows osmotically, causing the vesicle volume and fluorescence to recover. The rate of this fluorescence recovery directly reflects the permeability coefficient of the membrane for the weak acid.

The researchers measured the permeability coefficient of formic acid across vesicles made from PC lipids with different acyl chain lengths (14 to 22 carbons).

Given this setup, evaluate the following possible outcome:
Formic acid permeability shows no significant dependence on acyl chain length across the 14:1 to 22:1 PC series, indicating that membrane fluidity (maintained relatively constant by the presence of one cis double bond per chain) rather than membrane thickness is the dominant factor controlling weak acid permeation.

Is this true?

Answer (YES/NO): NO